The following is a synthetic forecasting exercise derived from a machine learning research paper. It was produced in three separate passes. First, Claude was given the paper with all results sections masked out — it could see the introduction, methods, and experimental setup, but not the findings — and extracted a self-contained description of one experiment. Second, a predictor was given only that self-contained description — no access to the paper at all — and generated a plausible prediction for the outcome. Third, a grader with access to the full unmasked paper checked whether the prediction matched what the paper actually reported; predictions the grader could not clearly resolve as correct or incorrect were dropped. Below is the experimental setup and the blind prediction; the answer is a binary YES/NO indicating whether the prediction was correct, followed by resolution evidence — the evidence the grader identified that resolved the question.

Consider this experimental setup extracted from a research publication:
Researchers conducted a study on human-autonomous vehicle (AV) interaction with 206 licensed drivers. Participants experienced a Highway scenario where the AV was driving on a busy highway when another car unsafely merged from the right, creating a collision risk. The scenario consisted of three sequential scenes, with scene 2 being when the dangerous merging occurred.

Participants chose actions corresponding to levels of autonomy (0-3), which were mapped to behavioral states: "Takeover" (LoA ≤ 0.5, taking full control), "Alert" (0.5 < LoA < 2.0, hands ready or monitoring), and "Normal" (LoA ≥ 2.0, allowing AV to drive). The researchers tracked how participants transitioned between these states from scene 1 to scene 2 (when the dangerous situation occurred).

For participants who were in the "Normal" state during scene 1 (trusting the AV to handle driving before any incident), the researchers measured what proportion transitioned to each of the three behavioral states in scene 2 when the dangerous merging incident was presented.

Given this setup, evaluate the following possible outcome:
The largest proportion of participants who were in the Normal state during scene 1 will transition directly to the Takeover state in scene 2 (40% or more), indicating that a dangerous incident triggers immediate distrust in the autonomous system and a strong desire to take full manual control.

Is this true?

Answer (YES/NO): NO